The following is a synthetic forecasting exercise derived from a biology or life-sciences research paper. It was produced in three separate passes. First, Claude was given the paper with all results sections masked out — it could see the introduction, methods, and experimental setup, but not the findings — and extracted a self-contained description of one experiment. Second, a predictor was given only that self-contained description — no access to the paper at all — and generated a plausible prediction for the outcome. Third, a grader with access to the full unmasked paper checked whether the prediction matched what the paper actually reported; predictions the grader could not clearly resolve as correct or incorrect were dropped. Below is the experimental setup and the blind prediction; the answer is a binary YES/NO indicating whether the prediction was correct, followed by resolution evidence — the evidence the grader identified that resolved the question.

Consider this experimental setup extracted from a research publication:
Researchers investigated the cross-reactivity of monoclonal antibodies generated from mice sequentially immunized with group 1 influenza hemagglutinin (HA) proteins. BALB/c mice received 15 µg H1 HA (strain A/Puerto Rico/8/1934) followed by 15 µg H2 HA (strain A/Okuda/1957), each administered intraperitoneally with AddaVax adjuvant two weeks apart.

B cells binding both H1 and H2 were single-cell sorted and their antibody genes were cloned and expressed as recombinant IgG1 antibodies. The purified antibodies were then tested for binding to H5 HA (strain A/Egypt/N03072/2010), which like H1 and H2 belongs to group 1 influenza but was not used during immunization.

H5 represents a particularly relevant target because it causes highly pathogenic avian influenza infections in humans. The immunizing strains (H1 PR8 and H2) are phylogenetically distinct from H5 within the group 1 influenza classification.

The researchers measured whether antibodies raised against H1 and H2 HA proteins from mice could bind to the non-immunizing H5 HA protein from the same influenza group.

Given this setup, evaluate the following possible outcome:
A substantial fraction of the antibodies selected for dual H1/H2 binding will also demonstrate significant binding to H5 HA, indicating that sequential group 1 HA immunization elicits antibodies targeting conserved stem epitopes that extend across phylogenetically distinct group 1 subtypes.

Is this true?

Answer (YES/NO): NO